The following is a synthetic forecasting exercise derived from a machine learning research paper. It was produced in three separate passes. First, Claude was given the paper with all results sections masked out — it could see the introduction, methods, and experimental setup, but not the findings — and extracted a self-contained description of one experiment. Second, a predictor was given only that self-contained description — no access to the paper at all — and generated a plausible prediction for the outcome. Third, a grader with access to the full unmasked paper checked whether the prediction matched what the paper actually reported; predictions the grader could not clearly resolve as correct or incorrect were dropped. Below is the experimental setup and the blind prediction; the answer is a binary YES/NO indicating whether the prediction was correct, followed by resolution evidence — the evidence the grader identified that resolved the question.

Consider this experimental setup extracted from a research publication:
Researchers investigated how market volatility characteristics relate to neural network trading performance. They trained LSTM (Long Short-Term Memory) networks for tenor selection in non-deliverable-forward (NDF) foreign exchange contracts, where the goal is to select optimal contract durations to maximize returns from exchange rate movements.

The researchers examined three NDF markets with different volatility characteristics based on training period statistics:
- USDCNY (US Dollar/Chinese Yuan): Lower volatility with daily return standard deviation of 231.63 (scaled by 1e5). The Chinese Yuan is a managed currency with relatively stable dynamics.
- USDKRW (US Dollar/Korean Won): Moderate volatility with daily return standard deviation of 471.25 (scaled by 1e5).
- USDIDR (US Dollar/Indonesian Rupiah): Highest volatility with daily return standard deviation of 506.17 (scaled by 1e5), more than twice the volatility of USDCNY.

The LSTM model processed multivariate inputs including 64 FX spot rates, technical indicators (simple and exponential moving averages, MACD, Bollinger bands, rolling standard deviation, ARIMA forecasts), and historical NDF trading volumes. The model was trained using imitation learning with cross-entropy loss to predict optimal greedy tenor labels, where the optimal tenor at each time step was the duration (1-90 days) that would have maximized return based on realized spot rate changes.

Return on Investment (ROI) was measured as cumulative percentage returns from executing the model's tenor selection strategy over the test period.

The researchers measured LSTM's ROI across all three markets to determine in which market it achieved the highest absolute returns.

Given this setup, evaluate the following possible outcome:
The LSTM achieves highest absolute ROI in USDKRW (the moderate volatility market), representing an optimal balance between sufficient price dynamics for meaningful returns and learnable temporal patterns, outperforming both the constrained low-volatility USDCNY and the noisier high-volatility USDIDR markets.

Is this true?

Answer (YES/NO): NO